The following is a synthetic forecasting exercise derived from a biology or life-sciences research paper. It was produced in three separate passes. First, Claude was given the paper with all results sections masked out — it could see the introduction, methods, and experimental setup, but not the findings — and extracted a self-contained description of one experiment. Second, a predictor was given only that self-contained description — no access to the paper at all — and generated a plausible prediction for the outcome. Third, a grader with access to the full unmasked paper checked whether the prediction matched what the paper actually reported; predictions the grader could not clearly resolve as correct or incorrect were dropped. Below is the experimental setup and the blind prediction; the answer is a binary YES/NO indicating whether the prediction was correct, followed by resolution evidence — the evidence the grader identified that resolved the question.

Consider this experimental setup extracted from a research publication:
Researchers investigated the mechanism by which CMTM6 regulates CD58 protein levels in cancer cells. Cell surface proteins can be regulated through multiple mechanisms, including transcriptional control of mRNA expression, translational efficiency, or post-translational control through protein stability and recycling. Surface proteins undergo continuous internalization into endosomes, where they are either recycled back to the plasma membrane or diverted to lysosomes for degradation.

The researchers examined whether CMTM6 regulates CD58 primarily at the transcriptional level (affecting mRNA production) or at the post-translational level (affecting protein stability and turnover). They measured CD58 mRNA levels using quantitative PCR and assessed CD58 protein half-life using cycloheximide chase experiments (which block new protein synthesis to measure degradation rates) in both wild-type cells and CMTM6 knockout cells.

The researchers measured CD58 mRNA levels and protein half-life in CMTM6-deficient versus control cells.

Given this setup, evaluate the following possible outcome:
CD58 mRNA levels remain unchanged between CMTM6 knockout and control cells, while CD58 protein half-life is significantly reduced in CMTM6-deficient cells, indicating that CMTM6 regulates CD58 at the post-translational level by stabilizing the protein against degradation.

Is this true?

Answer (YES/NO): YES